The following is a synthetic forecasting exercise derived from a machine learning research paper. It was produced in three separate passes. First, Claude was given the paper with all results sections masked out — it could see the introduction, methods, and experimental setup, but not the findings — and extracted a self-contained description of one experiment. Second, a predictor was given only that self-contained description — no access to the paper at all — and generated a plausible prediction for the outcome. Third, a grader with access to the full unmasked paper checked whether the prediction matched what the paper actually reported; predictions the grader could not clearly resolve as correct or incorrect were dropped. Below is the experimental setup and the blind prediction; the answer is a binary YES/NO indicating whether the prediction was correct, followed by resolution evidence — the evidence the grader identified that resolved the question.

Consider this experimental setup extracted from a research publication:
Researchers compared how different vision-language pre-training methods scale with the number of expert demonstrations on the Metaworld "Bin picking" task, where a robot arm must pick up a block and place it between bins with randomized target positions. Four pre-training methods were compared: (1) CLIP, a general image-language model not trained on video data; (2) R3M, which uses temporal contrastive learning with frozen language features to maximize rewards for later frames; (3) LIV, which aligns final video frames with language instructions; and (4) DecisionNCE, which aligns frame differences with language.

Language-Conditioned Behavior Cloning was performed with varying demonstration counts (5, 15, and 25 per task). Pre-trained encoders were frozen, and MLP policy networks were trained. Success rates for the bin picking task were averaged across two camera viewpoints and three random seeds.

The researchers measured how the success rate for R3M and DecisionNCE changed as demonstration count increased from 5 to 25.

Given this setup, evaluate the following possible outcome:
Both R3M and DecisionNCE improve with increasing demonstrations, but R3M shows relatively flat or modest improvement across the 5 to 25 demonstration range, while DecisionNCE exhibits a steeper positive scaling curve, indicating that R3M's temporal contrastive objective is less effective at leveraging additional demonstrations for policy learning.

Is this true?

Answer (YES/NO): NO